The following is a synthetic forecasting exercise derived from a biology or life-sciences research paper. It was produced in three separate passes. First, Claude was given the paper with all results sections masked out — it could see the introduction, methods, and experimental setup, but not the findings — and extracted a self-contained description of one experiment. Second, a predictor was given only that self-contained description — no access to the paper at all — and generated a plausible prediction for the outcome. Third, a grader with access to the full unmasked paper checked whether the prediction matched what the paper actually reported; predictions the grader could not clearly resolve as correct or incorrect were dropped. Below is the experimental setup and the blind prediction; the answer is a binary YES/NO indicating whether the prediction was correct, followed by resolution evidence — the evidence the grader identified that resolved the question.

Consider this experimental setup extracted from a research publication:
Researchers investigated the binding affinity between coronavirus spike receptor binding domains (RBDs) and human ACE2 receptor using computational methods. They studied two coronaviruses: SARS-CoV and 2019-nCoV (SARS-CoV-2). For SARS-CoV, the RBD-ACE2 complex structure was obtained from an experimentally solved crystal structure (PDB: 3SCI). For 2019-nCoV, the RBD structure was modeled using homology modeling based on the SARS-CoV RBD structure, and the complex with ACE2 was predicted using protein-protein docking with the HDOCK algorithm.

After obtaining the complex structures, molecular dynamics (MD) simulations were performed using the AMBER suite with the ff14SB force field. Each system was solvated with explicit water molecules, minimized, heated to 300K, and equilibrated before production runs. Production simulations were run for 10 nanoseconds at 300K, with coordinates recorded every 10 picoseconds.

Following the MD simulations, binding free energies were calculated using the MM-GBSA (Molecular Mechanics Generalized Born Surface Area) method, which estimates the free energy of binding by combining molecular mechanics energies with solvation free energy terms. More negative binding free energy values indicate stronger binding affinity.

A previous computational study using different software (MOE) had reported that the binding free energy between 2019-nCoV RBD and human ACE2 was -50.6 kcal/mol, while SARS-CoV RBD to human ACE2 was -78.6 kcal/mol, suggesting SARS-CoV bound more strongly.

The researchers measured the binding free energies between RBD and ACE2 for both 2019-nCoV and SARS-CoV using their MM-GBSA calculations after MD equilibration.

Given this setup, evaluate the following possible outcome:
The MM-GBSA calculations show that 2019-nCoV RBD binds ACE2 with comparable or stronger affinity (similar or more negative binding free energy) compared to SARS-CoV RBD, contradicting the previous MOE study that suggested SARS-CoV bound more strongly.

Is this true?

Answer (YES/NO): YES